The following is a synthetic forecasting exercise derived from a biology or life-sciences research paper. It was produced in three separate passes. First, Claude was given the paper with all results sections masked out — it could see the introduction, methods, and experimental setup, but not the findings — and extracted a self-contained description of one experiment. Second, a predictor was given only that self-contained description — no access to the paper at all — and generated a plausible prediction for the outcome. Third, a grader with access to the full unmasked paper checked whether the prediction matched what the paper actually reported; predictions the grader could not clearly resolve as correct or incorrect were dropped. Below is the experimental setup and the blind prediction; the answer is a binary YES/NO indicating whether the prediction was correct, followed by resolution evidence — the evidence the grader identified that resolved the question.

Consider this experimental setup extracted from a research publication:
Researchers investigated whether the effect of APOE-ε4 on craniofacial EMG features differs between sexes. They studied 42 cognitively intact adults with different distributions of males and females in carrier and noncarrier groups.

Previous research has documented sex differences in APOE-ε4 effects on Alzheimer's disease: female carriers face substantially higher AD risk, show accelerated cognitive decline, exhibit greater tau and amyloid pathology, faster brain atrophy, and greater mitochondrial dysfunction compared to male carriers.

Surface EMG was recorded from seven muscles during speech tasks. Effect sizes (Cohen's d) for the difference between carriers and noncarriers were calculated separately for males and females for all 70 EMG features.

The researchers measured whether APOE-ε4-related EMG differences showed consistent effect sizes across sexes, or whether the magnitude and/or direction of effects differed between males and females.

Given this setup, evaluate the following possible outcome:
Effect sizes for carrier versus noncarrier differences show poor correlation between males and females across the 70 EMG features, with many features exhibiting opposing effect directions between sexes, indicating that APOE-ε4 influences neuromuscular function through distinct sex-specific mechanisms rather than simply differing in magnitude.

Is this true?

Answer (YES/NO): NO